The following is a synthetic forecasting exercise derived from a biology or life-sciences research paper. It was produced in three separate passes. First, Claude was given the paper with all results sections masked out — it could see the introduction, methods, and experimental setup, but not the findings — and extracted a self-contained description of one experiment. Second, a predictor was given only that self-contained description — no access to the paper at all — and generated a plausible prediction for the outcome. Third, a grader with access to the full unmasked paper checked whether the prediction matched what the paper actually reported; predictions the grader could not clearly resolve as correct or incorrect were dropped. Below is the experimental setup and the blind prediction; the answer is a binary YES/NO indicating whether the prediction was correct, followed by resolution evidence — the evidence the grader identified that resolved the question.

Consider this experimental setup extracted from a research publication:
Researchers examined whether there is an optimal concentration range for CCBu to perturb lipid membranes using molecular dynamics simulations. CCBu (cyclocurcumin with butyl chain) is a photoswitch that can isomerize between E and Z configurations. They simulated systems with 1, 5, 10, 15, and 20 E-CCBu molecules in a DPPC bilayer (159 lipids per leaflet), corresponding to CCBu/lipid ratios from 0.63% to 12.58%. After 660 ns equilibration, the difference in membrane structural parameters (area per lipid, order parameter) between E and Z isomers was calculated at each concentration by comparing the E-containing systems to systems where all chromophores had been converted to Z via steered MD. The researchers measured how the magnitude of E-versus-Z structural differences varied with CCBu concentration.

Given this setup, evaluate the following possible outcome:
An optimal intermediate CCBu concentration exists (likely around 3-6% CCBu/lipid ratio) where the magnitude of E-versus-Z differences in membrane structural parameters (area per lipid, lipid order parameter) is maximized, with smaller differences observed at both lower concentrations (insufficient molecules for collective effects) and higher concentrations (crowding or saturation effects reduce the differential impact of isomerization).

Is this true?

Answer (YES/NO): NO